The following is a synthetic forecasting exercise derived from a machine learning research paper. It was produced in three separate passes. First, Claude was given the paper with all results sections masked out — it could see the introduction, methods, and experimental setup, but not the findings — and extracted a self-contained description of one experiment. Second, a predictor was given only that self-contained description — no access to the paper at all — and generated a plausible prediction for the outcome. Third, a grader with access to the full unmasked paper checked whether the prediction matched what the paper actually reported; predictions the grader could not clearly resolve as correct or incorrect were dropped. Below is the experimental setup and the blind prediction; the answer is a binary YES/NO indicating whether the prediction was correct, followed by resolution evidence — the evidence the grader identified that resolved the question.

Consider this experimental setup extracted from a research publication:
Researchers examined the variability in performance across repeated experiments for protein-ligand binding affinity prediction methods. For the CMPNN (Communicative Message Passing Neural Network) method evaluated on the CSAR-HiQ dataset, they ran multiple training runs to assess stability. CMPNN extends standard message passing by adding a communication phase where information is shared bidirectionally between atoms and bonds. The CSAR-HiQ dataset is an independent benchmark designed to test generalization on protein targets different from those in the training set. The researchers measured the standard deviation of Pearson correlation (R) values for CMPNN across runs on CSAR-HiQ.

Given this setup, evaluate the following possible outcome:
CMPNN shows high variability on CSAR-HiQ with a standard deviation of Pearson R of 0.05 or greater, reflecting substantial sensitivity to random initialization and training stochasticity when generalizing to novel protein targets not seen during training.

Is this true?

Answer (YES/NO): YES